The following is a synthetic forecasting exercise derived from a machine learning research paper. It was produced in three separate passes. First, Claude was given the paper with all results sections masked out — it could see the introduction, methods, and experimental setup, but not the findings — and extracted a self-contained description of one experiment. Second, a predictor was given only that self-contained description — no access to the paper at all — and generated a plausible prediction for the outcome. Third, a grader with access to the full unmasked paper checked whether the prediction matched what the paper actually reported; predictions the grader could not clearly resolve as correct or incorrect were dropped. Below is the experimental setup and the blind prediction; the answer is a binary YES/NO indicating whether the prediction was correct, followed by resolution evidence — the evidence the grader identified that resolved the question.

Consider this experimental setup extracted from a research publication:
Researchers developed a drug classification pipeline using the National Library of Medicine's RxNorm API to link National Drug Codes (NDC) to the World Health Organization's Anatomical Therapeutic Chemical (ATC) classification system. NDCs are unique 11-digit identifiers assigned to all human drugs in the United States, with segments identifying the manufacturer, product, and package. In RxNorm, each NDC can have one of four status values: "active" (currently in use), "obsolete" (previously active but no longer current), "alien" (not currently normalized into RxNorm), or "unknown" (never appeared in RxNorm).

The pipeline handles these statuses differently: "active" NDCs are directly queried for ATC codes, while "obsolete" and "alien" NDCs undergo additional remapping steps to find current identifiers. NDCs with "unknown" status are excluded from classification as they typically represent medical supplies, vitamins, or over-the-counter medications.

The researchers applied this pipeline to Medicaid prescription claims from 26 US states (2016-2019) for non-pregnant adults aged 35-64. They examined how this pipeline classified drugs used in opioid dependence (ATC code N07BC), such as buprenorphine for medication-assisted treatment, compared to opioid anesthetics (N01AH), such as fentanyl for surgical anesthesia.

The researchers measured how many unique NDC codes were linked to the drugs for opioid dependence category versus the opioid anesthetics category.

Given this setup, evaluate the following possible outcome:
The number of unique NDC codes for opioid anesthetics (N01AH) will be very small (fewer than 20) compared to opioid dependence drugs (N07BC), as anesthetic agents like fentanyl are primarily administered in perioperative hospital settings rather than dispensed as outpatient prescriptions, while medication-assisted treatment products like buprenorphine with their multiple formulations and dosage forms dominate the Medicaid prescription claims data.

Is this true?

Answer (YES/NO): NO